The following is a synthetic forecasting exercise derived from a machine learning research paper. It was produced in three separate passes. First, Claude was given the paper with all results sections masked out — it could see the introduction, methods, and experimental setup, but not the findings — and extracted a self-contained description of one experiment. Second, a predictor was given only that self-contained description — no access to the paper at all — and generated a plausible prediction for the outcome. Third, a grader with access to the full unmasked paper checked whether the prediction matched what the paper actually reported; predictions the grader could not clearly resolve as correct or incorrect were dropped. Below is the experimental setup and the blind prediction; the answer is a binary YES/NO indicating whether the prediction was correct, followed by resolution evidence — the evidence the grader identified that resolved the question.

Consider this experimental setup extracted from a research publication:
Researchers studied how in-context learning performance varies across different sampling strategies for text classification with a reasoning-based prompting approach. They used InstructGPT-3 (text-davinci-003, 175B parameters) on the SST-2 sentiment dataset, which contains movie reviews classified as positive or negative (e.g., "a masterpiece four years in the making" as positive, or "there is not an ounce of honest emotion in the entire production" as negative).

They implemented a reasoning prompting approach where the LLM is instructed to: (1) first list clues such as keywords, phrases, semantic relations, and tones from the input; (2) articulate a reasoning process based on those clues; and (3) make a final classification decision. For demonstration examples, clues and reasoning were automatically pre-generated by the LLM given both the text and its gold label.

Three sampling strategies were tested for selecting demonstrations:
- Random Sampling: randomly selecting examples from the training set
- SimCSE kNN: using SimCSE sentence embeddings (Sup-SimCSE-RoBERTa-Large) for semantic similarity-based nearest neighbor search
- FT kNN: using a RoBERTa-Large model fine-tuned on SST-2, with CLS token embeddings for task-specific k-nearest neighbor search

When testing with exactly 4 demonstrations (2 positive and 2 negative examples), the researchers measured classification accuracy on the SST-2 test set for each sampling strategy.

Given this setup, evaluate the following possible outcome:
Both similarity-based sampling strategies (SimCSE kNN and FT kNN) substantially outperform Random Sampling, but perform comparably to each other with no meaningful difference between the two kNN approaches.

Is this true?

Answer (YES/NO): NO